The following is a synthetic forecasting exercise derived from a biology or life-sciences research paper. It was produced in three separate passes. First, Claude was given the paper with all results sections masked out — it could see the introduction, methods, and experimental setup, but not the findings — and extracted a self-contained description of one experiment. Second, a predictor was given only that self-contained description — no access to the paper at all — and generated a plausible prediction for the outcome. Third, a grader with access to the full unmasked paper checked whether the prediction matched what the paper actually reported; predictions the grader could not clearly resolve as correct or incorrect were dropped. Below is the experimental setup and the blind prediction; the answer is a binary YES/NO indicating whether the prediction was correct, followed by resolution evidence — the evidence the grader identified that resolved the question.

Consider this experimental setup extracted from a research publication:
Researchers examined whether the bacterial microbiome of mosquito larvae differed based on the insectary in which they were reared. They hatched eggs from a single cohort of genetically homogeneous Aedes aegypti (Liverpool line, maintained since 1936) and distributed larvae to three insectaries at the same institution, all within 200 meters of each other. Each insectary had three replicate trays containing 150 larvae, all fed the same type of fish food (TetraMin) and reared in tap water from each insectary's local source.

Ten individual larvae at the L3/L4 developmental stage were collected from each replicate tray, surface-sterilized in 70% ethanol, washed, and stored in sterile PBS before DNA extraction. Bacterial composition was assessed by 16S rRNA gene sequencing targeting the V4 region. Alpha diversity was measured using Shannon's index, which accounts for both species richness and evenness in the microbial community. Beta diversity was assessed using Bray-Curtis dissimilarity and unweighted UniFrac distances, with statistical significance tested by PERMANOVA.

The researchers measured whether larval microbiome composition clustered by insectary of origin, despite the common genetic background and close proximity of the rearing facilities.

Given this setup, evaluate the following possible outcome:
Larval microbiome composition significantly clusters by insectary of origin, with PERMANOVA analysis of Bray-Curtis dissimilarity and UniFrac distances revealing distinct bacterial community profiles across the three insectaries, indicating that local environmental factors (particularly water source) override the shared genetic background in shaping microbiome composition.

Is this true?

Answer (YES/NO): YES